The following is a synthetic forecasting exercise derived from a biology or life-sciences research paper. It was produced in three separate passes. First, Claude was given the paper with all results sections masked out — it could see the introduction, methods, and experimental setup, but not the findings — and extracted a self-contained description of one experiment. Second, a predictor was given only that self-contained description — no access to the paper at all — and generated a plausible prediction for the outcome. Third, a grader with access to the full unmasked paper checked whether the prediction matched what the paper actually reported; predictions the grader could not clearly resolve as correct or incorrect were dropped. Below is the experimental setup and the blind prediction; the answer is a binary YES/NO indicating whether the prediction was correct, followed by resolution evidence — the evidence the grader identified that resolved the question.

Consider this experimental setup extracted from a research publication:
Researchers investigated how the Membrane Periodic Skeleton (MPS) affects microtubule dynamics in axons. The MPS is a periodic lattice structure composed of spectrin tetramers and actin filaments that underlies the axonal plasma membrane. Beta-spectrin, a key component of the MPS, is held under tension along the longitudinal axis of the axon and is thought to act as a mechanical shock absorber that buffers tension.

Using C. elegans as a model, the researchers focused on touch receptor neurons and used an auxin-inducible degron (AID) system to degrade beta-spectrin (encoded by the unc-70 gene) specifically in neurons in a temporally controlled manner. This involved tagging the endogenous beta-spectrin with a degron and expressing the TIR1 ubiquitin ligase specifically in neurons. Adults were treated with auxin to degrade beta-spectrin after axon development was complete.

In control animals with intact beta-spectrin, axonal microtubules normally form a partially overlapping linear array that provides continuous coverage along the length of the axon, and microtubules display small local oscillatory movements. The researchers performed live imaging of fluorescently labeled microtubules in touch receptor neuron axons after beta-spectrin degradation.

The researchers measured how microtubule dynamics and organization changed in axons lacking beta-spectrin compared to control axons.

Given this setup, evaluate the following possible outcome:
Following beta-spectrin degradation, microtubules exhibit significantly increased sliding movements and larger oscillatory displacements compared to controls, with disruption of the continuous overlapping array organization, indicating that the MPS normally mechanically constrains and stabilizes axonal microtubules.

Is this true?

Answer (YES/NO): NO